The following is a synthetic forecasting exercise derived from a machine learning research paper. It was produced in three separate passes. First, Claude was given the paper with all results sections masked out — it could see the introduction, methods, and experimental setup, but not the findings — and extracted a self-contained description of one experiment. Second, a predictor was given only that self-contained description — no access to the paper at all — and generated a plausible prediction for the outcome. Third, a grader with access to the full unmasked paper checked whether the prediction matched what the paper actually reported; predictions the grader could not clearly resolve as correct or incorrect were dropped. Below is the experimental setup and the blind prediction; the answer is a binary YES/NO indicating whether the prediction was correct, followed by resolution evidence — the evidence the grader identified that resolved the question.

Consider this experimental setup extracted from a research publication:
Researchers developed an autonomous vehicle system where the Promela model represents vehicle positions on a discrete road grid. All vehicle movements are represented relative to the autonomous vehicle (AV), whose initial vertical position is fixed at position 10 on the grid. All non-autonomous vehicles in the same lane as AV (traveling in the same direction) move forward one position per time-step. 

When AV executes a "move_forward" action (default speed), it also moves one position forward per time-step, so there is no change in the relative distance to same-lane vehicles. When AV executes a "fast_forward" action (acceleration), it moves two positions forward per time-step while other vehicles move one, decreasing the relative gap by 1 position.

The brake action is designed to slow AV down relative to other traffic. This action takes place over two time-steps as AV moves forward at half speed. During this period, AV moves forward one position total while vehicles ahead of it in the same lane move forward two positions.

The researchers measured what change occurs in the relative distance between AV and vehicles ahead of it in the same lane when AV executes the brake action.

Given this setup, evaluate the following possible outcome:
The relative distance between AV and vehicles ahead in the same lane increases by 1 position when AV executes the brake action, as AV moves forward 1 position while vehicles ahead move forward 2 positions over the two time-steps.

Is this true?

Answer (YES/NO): YES